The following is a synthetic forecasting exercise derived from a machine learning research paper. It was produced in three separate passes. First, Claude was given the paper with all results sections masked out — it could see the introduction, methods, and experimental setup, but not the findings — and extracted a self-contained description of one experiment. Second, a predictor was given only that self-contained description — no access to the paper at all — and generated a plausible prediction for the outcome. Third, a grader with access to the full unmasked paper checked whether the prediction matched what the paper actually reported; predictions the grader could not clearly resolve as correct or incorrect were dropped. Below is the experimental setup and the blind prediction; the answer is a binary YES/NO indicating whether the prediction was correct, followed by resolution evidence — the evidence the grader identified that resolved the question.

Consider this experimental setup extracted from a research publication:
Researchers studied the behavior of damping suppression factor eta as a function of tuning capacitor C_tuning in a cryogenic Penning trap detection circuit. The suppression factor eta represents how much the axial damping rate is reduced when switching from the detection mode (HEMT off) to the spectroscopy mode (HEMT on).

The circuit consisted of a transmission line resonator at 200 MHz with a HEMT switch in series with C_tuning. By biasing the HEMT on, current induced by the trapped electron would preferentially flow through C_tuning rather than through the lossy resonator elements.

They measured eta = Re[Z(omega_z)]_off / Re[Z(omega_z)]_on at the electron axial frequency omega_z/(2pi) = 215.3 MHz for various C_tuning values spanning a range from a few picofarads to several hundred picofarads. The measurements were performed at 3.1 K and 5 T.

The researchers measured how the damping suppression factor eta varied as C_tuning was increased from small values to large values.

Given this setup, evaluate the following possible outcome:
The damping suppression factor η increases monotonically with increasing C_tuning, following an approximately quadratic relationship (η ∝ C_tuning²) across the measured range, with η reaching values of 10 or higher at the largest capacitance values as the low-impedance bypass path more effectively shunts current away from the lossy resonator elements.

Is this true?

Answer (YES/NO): NO